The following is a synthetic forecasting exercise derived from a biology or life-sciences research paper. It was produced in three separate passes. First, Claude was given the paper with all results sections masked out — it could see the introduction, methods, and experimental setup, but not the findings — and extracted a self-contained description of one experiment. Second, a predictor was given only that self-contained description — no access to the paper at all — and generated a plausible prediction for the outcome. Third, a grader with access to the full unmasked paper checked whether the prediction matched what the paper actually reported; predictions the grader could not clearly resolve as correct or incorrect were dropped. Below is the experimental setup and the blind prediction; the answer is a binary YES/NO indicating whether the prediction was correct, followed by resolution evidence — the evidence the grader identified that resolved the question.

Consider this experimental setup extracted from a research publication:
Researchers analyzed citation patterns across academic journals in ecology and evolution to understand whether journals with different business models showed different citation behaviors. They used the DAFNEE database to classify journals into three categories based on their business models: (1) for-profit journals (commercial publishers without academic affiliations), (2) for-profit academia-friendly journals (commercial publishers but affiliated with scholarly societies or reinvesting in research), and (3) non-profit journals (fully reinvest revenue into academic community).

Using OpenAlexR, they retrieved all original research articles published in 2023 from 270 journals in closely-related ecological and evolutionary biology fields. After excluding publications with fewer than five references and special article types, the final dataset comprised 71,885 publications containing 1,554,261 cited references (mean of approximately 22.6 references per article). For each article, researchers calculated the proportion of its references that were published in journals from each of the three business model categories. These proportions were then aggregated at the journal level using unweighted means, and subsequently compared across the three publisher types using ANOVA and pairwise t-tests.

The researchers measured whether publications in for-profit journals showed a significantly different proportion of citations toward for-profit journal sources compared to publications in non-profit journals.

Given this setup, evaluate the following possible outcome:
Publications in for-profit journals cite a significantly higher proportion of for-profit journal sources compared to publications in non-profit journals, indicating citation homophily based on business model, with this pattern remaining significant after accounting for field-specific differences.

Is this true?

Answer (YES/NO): NO